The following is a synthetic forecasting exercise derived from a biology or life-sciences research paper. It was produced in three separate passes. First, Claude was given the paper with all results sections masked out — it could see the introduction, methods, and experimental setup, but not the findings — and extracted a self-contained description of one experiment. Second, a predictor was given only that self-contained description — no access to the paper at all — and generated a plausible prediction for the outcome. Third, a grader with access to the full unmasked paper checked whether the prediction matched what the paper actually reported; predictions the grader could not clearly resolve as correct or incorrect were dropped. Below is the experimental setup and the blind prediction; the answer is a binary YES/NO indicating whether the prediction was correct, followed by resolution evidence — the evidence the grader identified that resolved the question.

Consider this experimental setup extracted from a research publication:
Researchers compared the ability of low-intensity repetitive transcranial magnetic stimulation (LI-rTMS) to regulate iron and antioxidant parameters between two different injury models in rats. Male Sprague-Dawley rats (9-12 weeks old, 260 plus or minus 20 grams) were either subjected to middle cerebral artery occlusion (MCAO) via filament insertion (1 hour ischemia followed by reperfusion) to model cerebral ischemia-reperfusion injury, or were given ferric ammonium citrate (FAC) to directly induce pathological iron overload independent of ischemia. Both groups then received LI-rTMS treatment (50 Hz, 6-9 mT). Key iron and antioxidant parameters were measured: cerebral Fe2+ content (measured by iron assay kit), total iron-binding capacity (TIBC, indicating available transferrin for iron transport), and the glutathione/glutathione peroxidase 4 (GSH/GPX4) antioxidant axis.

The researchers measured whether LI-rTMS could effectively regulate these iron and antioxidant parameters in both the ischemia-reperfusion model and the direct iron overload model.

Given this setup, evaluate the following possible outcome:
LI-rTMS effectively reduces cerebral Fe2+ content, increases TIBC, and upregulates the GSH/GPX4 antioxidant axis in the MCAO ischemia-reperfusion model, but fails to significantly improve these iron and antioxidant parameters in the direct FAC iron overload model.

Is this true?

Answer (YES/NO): YES